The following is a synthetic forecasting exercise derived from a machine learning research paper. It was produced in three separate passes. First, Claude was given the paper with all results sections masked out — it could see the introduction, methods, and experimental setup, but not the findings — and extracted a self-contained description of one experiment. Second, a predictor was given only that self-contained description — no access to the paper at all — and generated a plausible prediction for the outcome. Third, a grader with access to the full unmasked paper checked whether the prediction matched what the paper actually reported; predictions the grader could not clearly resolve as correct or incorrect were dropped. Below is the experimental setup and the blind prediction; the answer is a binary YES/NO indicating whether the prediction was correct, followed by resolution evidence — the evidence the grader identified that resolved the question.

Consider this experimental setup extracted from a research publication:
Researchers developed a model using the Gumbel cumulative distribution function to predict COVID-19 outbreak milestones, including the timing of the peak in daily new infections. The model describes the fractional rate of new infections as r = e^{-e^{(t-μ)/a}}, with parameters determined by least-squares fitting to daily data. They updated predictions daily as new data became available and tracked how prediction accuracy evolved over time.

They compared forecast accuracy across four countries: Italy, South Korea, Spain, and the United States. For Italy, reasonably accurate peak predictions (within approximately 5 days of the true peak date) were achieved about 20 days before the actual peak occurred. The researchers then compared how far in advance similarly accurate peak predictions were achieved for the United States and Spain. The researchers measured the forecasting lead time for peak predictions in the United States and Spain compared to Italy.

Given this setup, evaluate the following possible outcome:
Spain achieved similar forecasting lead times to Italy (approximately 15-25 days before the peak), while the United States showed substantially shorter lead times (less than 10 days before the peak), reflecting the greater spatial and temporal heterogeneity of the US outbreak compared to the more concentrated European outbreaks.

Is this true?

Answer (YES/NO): NO